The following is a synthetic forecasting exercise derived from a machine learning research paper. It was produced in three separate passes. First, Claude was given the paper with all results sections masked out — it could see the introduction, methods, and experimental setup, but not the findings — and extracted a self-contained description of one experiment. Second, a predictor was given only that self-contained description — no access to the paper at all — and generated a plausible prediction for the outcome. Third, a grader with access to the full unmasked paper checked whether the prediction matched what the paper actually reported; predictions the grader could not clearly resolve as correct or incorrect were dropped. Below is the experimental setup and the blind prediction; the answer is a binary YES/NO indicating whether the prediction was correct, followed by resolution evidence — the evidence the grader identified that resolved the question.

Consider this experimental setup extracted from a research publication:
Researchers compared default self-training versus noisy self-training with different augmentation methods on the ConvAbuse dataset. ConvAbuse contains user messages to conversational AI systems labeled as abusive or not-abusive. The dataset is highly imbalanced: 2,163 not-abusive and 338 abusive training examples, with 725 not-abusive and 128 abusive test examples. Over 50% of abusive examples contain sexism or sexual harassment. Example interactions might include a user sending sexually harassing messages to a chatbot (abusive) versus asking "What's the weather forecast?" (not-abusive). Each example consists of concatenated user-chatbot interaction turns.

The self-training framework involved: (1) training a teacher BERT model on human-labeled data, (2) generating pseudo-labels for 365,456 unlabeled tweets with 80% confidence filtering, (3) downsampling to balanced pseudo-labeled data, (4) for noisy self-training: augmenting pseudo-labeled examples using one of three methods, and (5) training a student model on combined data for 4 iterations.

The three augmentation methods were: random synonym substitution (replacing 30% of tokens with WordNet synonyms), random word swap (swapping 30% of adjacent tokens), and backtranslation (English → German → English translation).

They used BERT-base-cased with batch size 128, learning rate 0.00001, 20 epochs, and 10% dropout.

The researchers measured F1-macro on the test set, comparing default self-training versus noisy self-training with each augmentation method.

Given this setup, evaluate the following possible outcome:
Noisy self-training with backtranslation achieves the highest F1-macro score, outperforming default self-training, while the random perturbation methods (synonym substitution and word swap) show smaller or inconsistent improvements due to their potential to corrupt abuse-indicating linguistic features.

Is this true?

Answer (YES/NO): NO